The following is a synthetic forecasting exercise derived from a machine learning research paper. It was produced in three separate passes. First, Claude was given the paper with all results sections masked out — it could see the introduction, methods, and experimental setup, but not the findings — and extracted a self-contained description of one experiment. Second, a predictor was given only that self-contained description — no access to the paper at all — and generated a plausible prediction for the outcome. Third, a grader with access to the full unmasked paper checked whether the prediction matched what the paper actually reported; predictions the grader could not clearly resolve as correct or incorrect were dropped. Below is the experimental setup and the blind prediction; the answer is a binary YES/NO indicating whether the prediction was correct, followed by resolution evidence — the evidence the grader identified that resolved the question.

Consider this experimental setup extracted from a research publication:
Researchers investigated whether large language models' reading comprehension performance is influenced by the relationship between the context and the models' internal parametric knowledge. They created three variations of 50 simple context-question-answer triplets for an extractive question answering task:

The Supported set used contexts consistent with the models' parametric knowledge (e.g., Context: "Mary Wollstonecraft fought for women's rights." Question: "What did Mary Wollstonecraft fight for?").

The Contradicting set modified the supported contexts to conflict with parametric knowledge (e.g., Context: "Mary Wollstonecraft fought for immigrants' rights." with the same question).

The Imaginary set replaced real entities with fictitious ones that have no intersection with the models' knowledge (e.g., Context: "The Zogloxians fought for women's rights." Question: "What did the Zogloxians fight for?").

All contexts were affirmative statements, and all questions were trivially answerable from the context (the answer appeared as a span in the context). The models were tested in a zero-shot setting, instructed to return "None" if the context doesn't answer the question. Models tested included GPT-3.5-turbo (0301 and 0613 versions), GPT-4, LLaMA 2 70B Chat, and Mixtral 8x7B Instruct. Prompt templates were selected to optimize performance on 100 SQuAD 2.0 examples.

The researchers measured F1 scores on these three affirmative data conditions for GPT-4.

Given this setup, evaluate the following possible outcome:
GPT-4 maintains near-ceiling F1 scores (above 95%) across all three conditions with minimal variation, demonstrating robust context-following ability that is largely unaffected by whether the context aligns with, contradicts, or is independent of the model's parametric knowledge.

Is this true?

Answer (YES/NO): NO